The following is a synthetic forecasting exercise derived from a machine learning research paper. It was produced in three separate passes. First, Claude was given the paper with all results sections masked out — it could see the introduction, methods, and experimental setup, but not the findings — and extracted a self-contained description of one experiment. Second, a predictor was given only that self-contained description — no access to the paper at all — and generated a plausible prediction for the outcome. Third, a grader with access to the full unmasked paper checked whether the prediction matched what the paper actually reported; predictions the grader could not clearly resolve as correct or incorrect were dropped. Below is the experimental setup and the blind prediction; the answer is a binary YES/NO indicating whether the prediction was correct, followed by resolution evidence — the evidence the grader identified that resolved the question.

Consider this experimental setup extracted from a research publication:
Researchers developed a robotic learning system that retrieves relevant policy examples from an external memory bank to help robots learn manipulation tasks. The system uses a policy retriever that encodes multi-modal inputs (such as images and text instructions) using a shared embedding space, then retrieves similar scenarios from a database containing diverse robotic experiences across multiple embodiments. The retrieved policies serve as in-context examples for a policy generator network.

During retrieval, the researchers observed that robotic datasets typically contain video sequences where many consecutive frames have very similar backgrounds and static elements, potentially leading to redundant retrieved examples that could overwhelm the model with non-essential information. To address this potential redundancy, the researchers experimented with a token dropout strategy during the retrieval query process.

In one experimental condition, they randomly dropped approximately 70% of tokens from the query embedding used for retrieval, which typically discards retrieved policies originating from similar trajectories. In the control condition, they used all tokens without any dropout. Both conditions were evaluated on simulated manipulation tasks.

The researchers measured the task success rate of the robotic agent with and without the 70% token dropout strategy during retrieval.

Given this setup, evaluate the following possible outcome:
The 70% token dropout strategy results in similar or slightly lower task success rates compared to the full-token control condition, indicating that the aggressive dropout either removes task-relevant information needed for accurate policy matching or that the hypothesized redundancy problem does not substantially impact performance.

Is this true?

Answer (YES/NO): NO